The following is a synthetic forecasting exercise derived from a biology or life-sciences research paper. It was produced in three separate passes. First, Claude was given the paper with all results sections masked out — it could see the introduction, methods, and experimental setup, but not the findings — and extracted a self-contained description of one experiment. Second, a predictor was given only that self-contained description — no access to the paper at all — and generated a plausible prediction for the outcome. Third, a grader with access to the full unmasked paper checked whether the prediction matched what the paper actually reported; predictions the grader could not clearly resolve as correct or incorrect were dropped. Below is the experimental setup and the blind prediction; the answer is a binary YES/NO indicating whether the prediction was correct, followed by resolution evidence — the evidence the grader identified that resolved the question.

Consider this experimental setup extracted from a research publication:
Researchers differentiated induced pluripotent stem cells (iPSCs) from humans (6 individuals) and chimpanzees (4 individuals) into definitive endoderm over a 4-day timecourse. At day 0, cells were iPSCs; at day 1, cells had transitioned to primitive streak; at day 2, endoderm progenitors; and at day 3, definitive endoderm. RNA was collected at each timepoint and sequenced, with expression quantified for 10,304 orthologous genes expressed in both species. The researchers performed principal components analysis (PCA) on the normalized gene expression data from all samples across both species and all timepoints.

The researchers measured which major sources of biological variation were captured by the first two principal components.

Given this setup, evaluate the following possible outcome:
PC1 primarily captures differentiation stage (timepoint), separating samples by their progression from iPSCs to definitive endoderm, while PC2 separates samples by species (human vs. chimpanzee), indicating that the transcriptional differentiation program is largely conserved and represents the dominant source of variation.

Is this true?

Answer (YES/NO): YES